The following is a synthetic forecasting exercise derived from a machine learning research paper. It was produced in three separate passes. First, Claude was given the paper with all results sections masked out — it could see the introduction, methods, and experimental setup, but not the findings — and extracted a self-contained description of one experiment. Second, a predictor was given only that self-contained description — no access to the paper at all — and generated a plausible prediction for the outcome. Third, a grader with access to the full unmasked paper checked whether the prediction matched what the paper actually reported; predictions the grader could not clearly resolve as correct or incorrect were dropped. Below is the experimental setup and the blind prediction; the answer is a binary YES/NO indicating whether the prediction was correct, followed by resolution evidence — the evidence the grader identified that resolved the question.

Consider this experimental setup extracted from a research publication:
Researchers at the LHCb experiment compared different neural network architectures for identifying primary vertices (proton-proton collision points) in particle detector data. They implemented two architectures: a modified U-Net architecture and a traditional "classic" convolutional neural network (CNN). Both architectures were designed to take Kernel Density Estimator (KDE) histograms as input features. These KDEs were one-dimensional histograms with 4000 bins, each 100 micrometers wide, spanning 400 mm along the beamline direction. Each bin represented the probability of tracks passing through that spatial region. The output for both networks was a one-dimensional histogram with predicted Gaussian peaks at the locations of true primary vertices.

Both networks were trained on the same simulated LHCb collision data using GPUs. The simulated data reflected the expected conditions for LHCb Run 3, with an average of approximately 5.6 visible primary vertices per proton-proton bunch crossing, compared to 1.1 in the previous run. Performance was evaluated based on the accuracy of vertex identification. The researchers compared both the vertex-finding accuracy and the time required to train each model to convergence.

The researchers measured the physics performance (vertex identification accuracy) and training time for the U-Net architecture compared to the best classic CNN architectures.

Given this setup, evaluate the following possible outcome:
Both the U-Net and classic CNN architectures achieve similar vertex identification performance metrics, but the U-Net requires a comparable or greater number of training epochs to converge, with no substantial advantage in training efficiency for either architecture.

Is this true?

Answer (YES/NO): NO